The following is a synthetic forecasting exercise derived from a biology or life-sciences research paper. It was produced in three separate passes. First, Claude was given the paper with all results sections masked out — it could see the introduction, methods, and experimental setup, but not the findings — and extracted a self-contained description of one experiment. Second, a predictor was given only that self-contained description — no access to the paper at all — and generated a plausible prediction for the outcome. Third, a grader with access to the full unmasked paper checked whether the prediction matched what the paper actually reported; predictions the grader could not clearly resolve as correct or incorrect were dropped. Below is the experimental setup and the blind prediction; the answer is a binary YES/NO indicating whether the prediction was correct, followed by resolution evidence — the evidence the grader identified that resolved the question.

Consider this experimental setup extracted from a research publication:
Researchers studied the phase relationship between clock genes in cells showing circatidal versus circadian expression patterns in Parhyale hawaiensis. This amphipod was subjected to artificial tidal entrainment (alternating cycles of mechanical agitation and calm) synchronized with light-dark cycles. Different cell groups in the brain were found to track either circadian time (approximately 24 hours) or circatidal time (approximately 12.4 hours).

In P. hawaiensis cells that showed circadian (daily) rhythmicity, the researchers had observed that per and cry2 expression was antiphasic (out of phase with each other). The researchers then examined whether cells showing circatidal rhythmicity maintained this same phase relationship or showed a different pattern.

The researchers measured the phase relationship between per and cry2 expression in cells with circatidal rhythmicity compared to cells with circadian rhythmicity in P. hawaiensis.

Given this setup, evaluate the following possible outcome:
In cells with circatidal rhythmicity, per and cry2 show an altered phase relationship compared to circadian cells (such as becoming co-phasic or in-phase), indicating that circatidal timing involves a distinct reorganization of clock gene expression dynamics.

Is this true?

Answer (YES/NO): YES